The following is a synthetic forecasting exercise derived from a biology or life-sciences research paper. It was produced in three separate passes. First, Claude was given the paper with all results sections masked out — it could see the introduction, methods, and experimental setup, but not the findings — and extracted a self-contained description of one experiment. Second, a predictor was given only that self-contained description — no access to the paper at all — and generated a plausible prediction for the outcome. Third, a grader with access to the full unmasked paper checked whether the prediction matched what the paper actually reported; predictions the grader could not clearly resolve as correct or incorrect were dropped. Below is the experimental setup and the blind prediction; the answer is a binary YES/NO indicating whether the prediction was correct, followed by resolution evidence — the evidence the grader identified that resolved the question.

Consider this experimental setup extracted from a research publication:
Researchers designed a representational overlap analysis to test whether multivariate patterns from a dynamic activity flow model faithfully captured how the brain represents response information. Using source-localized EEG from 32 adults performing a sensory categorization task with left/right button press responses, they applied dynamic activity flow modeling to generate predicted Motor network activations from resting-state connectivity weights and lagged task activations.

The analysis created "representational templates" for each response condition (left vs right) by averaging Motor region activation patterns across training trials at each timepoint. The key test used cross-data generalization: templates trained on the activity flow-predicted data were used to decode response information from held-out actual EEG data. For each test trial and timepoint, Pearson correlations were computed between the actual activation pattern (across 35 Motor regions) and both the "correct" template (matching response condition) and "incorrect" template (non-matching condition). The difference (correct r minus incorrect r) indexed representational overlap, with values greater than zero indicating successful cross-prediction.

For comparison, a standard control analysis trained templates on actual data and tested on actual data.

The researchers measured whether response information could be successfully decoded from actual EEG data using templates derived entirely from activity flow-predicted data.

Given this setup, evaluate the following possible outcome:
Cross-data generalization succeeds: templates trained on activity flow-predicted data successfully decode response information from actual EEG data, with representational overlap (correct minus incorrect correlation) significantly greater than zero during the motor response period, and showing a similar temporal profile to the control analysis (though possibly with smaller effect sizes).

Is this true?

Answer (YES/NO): YES